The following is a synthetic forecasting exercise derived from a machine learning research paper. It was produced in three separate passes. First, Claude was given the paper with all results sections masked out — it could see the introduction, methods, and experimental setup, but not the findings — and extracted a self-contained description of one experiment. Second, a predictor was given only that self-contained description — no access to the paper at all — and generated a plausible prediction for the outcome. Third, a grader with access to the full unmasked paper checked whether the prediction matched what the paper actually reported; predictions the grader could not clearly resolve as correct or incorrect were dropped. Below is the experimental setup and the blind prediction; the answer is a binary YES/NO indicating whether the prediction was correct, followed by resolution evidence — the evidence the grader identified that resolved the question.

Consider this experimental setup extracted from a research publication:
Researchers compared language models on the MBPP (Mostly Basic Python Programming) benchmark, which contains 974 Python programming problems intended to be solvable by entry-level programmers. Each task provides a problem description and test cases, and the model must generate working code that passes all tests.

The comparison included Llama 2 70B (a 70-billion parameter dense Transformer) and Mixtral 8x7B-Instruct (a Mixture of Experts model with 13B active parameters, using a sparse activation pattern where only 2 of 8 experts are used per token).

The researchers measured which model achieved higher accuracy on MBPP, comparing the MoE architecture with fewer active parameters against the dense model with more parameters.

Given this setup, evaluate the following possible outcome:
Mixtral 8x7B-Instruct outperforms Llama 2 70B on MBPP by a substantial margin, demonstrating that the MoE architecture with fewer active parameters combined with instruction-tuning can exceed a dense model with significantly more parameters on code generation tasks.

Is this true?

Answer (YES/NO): NO